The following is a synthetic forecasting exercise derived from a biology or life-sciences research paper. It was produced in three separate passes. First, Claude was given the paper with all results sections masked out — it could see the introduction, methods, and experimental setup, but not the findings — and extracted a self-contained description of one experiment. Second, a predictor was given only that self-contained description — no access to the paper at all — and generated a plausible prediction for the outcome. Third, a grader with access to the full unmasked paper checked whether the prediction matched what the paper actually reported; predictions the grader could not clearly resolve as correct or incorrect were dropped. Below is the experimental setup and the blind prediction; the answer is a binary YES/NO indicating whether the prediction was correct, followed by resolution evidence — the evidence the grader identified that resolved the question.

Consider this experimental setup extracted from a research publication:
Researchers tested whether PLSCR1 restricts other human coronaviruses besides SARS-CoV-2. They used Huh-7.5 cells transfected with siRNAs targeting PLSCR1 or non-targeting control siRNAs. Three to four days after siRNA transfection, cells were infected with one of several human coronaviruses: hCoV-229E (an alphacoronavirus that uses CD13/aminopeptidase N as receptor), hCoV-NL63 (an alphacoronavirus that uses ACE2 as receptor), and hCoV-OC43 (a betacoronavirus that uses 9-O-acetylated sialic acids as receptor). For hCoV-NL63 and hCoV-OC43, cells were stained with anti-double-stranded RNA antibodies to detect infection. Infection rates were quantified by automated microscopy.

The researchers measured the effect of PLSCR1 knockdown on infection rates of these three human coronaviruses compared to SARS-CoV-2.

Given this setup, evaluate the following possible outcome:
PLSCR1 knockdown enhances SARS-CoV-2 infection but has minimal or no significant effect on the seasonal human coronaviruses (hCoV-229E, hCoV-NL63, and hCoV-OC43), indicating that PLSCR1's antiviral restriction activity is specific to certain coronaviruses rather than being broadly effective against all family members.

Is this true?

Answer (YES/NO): YES